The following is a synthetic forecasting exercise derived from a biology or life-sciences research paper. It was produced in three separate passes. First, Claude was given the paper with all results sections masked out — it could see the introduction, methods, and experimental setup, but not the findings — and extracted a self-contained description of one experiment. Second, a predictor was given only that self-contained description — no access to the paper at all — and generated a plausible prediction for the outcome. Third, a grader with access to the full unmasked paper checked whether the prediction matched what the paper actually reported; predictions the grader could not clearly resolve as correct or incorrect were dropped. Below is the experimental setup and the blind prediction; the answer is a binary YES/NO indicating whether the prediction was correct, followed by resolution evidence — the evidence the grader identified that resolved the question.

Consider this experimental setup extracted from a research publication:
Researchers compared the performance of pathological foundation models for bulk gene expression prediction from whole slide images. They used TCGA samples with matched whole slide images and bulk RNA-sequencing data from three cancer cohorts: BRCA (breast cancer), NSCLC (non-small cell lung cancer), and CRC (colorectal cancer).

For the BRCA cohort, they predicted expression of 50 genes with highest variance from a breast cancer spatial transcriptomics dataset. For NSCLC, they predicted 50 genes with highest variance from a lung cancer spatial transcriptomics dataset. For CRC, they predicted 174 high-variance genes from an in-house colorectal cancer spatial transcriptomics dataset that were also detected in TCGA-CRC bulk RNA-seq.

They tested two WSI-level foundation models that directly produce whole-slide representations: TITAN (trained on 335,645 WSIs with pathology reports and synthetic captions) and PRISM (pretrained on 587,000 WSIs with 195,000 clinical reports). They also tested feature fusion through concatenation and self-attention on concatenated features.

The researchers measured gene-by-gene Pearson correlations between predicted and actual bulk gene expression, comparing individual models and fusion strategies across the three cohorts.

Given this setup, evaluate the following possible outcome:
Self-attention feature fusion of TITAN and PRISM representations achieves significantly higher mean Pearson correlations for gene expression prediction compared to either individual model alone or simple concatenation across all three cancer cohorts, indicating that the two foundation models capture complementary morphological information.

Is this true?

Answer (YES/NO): NO